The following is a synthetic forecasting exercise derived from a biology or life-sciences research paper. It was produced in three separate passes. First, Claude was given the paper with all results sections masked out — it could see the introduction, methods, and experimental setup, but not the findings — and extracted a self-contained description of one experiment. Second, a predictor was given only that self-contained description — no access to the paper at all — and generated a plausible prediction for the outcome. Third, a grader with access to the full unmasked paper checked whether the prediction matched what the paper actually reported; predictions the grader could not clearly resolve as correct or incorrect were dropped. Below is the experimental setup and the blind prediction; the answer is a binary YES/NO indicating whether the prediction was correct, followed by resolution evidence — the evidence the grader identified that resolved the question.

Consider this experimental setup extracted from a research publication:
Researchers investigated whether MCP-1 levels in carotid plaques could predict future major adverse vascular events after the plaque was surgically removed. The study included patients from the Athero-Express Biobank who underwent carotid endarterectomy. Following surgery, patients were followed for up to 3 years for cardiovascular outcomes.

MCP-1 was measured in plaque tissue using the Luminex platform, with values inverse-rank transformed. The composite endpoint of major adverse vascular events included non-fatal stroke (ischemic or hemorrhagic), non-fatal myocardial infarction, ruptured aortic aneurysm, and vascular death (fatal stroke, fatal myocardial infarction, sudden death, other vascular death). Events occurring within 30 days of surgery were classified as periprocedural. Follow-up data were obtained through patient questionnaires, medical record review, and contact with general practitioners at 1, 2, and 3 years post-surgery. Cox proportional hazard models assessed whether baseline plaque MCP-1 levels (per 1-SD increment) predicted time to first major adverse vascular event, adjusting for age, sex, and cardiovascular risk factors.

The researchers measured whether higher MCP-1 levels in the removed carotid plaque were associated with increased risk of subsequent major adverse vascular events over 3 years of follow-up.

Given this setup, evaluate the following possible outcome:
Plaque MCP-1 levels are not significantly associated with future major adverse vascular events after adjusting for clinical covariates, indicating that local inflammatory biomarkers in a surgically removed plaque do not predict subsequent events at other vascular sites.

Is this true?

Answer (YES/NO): NO